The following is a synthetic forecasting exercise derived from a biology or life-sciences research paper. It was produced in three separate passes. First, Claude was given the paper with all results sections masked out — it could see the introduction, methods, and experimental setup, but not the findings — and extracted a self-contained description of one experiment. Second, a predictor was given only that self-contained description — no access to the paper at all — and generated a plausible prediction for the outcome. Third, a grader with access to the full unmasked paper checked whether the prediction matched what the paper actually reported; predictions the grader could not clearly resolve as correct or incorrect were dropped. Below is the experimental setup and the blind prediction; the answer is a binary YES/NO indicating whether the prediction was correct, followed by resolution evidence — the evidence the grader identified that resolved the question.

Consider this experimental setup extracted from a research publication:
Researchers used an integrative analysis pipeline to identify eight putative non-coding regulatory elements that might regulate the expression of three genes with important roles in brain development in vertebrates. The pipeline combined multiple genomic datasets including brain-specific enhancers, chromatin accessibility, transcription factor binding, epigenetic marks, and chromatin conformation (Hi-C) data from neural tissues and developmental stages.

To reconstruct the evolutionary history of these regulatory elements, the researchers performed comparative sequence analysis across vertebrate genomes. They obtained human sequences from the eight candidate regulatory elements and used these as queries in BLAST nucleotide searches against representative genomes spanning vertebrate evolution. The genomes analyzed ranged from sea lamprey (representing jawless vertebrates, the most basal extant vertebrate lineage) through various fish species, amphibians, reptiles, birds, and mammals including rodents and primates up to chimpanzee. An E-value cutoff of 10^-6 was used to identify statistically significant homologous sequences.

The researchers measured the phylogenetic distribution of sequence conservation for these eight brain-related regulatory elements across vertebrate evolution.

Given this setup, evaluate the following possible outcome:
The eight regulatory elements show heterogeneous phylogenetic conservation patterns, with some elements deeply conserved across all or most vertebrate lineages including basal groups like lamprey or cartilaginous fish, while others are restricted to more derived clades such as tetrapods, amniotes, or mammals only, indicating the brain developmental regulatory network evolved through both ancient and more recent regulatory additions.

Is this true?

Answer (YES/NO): YES